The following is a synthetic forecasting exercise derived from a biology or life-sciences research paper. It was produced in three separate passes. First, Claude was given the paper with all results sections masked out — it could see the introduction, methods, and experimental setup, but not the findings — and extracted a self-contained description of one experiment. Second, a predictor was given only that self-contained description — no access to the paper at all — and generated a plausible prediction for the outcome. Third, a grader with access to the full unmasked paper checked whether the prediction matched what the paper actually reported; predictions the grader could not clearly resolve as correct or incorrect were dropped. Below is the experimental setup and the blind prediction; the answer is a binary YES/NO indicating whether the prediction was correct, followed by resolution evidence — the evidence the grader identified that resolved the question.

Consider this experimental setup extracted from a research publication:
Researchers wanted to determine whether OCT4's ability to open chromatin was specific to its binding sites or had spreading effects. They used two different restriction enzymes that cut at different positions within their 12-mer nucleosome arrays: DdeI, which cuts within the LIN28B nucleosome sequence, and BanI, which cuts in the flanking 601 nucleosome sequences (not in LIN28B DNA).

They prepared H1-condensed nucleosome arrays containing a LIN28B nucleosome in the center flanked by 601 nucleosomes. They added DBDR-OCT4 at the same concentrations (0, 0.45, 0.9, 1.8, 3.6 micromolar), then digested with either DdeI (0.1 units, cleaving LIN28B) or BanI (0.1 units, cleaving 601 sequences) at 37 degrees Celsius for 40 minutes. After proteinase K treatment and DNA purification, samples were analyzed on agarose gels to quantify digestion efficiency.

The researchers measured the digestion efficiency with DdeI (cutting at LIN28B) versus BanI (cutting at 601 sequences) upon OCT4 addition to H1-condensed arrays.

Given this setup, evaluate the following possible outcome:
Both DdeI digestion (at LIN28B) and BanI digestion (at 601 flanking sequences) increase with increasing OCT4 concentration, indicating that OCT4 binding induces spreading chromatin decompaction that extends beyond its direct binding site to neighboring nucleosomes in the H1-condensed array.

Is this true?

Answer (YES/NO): NO